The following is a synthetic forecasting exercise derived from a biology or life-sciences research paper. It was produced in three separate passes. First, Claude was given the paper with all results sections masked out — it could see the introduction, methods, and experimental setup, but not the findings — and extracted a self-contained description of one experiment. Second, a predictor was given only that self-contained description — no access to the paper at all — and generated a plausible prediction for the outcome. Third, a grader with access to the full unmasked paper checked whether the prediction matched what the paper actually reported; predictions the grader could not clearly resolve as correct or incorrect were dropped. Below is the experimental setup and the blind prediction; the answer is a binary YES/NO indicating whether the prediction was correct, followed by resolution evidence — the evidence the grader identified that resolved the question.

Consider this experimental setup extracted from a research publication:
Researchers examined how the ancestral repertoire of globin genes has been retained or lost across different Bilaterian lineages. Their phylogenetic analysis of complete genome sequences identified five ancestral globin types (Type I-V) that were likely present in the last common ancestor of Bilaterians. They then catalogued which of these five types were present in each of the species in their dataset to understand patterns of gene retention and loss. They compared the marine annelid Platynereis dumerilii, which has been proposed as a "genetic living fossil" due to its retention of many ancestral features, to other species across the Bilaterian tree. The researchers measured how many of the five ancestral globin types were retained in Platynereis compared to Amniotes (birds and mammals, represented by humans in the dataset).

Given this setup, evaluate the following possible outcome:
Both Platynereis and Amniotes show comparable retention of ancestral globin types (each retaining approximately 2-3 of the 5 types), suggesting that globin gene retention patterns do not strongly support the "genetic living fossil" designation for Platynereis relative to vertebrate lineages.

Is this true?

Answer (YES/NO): NO